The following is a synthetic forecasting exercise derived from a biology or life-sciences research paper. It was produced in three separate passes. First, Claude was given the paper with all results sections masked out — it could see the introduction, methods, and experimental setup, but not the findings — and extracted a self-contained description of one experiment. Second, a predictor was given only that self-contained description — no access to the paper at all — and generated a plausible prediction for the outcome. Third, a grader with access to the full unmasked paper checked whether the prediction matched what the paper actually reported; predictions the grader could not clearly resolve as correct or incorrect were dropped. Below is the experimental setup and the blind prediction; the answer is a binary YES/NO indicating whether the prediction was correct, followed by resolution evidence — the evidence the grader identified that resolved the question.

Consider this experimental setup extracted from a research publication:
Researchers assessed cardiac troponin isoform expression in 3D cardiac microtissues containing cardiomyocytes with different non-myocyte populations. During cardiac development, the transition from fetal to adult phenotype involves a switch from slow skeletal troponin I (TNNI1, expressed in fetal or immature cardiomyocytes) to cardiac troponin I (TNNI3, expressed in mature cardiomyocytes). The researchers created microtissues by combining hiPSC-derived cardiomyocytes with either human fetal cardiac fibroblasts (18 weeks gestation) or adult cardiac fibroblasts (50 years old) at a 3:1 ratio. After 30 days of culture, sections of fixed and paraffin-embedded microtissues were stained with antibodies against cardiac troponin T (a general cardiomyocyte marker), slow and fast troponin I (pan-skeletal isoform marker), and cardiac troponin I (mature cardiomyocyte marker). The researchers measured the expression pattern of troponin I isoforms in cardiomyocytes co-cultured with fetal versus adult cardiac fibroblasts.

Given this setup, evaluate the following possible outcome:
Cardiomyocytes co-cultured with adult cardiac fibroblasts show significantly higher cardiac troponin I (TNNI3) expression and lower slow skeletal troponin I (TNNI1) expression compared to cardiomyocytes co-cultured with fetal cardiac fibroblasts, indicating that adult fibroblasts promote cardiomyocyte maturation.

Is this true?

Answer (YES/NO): NO